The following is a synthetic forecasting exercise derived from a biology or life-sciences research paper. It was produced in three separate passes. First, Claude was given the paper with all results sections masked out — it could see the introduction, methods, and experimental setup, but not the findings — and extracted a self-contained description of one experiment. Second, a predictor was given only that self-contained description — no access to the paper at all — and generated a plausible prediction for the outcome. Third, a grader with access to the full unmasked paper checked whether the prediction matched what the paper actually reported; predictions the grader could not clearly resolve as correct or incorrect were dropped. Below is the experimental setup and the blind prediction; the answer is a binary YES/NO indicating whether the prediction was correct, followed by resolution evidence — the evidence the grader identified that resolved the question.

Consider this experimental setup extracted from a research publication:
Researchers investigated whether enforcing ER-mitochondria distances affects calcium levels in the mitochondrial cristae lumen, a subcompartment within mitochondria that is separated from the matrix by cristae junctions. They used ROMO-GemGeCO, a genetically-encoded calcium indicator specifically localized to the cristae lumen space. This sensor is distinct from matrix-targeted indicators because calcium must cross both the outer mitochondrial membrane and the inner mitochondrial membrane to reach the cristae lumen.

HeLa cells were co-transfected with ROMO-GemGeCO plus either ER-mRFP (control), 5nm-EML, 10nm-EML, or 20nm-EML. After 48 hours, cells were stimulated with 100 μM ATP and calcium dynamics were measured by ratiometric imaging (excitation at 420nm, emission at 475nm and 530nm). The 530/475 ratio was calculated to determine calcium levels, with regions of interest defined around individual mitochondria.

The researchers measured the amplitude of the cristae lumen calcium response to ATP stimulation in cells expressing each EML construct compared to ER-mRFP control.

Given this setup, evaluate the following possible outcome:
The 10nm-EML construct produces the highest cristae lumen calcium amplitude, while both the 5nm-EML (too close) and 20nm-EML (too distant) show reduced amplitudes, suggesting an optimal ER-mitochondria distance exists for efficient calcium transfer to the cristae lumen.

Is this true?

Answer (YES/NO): NO